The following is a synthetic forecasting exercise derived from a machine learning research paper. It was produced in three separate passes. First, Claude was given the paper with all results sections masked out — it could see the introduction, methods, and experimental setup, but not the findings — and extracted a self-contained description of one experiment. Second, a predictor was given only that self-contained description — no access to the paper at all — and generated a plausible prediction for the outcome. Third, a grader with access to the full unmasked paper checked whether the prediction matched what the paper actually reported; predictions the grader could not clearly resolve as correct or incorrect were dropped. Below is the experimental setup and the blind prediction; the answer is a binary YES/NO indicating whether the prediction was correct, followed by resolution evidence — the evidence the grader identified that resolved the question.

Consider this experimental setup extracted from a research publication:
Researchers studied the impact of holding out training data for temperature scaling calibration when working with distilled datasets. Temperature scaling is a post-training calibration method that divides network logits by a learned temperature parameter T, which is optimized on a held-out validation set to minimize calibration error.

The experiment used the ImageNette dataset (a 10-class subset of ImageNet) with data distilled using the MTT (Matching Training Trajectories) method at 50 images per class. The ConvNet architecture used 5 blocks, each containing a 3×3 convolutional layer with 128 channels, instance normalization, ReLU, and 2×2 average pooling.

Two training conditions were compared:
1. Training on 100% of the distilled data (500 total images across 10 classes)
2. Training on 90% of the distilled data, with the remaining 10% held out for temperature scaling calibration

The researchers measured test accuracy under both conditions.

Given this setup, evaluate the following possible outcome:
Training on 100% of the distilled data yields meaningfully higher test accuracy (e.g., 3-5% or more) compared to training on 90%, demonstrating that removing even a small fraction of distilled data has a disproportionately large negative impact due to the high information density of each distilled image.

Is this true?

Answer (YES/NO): NO